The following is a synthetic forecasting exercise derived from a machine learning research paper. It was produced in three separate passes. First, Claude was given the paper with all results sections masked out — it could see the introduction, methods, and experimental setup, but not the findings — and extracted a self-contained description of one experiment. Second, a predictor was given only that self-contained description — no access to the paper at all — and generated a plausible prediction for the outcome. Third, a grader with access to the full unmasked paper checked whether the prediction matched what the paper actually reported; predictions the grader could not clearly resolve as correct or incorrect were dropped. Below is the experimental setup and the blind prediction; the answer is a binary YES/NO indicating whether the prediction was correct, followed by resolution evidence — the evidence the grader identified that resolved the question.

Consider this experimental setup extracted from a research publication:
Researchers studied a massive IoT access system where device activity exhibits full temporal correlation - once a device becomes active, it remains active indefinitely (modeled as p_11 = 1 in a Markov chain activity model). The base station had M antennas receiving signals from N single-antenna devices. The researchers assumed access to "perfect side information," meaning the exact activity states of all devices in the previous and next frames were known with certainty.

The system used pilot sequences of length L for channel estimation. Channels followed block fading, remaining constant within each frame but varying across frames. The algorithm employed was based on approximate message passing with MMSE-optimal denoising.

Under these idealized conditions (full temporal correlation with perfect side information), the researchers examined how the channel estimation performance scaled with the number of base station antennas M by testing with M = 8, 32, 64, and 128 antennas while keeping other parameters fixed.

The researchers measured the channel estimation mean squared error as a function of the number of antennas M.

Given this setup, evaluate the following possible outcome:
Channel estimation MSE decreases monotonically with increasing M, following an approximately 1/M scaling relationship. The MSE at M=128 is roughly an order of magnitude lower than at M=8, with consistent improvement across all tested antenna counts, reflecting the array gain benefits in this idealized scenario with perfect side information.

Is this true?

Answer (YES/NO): NO